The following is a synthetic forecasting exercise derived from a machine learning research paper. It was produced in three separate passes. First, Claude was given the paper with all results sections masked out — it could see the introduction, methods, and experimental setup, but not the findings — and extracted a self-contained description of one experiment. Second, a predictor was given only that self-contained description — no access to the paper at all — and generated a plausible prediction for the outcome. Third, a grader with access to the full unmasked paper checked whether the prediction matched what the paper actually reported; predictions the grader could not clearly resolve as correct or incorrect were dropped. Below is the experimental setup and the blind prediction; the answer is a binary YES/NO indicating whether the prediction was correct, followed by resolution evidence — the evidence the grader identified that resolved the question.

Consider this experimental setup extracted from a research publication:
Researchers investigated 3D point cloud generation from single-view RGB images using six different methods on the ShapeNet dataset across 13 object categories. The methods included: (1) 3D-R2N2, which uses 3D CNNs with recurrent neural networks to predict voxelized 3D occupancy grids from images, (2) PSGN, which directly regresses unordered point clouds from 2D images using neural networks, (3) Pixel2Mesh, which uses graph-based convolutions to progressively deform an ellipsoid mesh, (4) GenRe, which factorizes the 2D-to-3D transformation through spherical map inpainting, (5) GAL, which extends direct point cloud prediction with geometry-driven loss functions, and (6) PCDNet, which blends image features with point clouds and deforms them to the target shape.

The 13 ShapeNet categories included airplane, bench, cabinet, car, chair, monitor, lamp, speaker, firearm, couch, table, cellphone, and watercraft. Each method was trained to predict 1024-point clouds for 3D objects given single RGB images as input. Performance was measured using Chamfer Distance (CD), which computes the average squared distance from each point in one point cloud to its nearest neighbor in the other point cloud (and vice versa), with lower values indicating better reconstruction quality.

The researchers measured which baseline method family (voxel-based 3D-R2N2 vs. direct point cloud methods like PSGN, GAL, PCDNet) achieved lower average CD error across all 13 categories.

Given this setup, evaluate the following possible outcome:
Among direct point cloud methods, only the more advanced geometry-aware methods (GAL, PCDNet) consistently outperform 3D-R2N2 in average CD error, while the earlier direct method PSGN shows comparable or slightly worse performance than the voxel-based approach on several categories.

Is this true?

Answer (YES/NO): NO